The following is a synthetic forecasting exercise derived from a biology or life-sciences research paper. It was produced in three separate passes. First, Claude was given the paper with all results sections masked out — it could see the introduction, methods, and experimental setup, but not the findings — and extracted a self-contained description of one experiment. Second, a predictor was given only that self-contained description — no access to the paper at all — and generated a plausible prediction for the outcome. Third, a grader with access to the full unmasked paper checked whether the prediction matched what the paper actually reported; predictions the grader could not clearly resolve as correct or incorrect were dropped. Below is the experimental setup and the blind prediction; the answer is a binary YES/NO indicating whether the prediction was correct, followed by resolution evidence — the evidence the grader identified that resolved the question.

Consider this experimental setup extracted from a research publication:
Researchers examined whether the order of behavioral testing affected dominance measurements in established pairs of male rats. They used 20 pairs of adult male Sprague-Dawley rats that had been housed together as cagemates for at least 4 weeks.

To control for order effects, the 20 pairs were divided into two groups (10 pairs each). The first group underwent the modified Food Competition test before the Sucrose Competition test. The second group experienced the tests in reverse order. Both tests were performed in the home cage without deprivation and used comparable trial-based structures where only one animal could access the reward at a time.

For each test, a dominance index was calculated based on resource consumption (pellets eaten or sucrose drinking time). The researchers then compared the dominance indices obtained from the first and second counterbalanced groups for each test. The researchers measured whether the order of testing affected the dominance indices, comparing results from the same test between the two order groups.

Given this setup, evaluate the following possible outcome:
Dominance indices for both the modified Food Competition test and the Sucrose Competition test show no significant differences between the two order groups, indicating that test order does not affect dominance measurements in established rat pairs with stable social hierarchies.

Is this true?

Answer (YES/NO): YES